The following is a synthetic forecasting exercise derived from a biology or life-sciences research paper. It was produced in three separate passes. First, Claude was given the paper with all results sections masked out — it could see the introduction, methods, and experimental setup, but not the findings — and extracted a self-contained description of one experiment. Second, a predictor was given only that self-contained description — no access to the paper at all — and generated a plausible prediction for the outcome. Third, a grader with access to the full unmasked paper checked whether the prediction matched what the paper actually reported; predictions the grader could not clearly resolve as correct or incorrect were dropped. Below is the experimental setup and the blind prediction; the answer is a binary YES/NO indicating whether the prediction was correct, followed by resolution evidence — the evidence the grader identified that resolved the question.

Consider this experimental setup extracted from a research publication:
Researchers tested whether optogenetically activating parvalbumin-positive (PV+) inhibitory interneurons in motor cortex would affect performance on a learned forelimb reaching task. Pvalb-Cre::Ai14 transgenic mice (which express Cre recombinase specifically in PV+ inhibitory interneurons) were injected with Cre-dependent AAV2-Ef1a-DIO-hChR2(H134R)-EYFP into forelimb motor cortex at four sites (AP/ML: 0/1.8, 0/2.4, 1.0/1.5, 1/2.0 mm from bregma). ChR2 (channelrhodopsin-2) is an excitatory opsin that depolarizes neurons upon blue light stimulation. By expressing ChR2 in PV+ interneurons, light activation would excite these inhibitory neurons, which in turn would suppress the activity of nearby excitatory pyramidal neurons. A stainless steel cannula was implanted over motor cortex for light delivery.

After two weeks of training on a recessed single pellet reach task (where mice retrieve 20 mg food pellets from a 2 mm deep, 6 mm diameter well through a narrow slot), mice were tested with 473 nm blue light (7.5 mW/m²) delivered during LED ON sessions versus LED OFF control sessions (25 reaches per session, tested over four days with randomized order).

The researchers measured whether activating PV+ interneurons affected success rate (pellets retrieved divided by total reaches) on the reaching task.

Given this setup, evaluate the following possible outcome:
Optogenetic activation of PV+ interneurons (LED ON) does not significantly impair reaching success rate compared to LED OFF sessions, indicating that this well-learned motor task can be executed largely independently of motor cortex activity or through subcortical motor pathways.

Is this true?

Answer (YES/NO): NO